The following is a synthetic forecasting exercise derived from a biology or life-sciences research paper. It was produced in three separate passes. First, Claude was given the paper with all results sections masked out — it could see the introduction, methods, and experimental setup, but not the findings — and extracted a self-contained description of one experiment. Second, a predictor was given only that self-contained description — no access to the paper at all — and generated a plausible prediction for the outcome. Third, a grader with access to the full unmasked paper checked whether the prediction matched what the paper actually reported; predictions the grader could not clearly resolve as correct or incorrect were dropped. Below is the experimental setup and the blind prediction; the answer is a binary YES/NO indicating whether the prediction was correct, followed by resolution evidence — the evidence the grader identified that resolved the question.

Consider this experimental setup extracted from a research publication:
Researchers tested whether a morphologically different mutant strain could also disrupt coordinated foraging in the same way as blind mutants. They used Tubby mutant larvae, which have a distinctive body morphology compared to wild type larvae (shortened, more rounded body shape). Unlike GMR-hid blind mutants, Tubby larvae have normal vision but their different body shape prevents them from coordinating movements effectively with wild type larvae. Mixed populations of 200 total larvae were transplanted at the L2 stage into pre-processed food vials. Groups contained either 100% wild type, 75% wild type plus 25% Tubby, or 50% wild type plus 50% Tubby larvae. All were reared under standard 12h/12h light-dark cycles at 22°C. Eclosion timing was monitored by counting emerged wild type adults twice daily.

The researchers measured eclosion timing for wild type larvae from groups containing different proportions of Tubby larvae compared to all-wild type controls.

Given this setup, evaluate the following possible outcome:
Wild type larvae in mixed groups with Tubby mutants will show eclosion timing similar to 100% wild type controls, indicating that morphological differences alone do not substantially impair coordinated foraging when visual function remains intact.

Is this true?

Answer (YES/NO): NO